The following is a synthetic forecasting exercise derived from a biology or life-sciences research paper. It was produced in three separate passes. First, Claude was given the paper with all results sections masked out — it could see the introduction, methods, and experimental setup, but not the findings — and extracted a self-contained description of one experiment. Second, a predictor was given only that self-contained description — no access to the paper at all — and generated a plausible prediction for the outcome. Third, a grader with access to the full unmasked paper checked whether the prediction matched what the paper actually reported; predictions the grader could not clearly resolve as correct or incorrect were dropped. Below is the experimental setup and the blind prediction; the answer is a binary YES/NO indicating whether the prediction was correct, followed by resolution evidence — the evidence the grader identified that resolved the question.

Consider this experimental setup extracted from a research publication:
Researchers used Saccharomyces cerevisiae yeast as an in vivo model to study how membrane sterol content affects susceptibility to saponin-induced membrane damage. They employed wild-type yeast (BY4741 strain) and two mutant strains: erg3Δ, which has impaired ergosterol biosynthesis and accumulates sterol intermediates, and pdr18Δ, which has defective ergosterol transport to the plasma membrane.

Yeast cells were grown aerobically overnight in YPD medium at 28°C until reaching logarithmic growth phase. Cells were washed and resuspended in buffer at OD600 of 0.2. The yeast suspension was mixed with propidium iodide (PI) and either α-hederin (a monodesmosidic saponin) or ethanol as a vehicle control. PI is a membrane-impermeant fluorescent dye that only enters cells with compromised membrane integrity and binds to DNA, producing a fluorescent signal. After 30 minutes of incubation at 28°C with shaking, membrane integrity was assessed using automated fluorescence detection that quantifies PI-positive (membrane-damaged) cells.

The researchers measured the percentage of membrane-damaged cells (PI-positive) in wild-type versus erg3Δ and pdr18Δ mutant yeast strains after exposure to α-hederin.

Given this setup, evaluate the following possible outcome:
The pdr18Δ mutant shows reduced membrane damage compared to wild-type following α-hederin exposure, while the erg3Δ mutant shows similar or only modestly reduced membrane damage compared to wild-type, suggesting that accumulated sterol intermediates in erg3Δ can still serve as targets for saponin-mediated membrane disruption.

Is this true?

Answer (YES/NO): NO